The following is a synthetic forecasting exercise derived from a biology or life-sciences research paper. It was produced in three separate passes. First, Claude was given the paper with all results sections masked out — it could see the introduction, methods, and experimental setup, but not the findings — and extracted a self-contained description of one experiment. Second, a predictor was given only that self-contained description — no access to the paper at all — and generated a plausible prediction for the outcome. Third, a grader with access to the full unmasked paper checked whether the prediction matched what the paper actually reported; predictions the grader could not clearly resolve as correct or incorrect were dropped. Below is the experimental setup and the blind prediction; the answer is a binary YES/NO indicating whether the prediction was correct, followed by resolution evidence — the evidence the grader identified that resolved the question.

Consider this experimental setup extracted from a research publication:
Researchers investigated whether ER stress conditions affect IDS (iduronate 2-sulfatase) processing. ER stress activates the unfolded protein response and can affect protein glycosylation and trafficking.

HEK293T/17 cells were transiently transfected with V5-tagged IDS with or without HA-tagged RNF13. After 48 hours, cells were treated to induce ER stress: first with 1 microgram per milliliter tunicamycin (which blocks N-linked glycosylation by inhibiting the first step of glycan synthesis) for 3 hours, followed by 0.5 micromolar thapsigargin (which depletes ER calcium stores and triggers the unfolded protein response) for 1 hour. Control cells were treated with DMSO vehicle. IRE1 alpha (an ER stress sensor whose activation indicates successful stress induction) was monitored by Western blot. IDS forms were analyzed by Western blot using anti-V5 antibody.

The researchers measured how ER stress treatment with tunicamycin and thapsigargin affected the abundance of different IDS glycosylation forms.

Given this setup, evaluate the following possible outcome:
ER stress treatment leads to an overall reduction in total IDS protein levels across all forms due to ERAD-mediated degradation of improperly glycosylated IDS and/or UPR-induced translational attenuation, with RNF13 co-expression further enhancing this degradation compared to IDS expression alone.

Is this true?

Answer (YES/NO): NO